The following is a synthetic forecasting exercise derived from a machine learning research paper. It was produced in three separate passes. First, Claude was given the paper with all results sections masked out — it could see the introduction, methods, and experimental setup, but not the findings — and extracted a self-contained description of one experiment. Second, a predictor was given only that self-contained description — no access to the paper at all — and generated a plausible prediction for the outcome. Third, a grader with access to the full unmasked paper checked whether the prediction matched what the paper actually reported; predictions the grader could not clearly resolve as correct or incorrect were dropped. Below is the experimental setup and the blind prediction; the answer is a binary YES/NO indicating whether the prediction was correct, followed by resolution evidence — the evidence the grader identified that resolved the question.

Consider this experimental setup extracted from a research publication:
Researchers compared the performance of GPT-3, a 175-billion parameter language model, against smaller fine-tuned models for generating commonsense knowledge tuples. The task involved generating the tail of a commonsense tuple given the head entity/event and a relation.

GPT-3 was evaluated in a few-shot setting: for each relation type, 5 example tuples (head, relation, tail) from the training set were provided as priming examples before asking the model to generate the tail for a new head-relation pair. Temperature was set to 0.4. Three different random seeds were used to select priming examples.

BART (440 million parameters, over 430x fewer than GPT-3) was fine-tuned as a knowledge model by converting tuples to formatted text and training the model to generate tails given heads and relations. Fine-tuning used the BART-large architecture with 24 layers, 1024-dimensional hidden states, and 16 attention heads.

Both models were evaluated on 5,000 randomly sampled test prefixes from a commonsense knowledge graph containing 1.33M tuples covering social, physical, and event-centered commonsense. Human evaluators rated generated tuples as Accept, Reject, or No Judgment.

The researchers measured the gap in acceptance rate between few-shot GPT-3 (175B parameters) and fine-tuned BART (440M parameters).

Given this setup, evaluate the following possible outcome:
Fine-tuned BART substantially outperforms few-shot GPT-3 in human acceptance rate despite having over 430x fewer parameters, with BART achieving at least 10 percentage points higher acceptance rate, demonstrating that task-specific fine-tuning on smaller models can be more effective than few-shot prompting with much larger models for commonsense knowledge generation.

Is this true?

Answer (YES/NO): YES